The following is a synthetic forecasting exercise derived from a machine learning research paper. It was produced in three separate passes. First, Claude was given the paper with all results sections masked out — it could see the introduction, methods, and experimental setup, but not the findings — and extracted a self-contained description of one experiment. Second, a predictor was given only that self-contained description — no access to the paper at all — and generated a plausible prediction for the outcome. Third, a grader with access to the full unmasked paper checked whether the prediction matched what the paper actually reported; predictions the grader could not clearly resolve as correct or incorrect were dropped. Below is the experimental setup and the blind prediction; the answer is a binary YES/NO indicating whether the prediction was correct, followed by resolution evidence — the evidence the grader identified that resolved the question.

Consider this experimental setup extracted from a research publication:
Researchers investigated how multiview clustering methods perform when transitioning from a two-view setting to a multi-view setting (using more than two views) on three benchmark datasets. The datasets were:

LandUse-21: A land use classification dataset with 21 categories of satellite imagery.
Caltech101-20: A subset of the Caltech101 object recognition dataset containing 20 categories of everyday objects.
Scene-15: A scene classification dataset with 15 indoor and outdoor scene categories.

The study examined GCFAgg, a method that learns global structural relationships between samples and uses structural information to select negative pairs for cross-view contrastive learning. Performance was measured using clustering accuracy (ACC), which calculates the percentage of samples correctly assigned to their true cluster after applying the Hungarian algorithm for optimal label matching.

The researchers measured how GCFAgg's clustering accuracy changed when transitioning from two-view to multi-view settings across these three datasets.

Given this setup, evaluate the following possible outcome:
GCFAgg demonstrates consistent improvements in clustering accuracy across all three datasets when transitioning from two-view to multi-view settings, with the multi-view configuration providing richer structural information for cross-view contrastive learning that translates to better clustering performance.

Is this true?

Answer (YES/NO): NO